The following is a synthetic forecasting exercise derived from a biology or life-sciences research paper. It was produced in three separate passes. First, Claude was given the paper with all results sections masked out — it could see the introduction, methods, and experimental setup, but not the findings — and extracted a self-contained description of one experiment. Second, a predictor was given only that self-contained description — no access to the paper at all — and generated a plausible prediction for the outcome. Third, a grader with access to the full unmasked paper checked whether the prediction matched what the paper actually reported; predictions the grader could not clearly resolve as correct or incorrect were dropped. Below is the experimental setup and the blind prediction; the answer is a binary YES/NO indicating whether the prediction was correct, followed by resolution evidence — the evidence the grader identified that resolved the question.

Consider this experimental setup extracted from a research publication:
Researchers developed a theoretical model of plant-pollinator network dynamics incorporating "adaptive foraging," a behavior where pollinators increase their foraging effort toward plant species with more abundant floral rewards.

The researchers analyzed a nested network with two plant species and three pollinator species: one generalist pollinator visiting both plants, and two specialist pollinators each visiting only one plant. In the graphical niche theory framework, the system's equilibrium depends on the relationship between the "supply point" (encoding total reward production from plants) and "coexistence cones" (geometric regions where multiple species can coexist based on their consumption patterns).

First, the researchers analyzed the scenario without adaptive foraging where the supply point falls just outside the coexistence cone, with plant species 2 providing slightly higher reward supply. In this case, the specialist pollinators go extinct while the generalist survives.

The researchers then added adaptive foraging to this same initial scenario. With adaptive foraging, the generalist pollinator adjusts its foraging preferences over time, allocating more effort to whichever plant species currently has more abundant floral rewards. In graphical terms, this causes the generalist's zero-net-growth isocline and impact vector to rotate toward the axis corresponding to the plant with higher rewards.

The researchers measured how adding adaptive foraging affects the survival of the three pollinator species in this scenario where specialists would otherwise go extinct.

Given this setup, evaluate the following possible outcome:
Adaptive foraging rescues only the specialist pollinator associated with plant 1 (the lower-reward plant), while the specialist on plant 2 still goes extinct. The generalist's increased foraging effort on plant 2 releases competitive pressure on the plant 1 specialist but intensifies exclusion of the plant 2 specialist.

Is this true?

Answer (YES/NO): NO